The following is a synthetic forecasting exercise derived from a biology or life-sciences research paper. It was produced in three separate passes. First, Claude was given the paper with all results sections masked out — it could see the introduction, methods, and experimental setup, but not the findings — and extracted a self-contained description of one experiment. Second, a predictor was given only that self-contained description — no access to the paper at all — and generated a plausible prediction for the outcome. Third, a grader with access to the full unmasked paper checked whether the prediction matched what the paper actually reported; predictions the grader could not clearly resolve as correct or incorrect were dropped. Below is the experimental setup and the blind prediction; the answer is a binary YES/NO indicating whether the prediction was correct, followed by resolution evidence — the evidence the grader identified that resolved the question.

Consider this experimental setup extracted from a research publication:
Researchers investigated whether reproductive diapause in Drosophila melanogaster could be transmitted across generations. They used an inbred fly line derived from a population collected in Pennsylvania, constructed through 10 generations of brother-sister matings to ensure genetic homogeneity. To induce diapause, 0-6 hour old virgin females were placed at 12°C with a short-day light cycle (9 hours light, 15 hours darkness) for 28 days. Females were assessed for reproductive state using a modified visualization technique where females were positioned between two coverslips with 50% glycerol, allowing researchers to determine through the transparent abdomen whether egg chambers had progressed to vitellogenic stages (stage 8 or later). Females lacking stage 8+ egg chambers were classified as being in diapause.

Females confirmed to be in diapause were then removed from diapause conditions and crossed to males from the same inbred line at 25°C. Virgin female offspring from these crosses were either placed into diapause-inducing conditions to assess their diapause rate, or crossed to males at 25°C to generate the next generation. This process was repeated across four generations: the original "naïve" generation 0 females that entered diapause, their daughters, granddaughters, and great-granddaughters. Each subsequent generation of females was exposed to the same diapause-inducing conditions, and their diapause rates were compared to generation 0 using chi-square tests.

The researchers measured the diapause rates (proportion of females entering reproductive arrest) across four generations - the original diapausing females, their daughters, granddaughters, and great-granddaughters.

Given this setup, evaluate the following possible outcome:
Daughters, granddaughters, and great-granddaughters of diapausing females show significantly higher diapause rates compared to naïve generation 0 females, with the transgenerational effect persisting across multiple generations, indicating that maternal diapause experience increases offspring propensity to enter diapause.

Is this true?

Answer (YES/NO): NO